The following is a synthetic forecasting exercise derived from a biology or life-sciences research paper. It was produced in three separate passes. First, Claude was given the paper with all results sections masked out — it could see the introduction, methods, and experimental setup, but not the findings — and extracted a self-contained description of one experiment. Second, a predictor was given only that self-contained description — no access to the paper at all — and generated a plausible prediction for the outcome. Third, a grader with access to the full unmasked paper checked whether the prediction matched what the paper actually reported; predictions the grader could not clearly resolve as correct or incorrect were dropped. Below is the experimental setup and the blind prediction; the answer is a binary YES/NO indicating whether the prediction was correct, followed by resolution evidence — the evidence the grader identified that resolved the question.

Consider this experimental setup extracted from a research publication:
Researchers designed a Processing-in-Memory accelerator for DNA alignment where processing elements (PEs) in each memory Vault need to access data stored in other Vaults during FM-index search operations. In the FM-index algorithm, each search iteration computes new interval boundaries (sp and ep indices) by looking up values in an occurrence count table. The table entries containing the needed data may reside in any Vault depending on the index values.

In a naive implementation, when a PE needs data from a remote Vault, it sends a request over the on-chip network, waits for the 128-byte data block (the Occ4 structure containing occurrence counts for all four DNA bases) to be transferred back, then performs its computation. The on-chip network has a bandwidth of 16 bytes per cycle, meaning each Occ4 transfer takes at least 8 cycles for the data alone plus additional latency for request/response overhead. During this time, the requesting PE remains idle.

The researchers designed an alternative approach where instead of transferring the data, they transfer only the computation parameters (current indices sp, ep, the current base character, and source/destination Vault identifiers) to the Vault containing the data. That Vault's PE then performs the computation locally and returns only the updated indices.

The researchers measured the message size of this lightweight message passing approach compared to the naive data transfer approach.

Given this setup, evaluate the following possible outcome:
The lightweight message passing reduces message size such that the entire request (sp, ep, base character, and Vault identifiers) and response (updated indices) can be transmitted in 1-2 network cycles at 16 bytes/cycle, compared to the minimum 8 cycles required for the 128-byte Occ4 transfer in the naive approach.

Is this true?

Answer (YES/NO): YES